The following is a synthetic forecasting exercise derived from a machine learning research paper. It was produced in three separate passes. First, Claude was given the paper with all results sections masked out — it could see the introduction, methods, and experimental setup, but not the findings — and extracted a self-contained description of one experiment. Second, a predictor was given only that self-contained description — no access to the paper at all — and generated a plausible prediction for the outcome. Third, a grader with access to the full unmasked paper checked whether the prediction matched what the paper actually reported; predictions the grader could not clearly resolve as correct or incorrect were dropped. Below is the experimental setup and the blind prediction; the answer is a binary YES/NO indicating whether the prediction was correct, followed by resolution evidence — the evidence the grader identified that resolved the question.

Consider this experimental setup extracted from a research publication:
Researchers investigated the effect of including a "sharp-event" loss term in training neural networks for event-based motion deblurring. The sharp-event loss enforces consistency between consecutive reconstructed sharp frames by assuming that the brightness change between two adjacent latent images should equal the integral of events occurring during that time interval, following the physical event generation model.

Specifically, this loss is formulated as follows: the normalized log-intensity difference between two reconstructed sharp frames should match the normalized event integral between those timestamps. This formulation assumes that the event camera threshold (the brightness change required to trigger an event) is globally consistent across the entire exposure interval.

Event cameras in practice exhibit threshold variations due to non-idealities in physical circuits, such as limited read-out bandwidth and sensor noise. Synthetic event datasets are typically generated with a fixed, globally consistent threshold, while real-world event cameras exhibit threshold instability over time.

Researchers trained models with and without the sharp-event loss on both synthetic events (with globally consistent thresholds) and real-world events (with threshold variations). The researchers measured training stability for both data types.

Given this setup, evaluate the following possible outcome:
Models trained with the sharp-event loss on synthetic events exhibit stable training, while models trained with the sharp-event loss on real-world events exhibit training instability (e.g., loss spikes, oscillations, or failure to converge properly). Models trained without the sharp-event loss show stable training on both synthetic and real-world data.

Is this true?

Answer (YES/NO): YES